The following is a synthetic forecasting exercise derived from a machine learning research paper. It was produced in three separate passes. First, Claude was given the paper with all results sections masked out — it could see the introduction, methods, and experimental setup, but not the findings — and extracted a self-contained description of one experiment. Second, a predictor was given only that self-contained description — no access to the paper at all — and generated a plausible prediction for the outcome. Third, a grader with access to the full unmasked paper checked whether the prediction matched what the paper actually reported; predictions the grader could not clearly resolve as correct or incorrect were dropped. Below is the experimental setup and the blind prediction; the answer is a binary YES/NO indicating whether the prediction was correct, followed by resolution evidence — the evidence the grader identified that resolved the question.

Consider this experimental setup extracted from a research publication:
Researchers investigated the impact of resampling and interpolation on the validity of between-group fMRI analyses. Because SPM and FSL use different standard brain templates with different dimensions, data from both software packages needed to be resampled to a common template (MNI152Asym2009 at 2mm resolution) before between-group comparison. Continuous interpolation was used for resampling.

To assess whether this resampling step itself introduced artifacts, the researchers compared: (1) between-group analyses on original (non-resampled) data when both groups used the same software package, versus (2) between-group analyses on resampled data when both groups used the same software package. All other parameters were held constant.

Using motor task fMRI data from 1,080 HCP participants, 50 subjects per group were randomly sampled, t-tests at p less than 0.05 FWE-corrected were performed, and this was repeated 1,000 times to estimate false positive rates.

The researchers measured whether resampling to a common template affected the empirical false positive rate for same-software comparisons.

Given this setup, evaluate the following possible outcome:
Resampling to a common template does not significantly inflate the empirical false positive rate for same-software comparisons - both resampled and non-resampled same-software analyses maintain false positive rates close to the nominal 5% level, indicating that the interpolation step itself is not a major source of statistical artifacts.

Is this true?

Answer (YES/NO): NO